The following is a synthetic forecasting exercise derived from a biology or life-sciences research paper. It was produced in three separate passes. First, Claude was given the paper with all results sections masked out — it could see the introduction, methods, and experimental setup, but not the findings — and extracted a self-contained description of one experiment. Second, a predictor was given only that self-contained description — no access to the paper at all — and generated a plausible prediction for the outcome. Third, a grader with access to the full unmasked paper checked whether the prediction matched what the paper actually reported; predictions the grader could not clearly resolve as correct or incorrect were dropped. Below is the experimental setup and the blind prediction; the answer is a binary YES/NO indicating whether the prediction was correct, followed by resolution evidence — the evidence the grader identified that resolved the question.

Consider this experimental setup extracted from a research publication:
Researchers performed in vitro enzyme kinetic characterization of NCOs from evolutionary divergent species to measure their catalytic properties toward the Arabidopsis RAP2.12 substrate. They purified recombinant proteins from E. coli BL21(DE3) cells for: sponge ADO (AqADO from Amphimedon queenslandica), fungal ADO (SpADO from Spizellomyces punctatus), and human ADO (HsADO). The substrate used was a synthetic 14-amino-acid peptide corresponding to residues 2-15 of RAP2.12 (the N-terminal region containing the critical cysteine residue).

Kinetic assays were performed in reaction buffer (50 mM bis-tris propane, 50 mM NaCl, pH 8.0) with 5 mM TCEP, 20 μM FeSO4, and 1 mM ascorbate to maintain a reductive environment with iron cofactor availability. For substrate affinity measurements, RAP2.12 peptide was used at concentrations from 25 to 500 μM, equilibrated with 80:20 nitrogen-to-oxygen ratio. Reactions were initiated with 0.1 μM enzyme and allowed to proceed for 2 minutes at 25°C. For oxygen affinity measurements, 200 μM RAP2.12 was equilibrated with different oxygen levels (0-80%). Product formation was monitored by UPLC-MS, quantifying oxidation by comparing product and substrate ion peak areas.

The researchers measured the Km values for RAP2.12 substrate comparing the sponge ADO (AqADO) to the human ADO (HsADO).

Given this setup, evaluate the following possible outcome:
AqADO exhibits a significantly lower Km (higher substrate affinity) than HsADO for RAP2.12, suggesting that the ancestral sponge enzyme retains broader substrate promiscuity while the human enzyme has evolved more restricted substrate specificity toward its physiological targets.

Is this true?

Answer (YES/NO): YES